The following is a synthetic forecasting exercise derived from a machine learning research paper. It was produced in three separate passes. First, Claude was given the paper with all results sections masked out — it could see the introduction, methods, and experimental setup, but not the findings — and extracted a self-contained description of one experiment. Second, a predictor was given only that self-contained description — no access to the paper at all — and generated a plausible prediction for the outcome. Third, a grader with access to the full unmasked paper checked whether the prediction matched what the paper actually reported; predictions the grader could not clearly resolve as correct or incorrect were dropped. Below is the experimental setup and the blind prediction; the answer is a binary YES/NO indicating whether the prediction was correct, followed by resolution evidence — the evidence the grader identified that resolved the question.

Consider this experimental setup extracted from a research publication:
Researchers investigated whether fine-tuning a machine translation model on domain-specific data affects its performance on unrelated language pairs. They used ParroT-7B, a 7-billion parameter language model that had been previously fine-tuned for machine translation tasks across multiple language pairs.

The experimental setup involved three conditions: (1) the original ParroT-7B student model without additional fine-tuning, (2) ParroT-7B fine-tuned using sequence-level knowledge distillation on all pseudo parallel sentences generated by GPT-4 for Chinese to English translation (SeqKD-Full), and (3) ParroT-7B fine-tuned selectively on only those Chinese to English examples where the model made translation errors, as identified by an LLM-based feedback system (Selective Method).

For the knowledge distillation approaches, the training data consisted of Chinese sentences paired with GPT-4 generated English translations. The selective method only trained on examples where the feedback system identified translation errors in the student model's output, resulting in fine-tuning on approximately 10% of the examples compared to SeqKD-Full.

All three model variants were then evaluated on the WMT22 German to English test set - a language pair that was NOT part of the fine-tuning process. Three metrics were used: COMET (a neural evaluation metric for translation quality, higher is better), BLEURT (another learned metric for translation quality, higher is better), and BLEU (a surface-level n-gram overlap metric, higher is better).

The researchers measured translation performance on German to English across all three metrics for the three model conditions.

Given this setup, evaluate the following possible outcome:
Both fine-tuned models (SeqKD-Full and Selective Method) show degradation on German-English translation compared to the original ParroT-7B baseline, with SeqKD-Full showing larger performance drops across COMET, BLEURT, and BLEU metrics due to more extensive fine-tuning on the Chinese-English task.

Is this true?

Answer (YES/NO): YES